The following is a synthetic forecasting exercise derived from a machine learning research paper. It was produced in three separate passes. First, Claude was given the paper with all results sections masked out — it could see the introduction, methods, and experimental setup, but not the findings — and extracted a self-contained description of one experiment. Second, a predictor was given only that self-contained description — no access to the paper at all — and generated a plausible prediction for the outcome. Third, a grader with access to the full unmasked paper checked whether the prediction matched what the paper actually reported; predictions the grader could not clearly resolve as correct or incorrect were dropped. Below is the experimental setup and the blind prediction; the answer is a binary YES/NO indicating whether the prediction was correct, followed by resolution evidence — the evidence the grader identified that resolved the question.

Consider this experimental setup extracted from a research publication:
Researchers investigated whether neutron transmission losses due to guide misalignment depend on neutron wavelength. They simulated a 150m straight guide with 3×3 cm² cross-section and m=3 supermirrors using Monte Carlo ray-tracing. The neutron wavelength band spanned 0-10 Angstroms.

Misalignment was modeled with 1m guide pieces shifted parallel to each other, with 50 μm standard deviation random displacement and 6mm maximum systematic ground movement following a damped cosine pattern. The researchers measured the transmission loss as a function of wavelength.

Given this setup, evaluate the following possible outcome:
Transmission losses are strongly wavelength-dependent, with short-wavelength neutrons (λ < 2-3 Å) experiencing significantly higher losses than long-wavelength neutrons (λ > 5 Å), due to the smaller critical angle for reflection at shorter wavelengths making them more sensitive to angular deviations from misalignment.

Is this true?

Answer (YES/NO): NO